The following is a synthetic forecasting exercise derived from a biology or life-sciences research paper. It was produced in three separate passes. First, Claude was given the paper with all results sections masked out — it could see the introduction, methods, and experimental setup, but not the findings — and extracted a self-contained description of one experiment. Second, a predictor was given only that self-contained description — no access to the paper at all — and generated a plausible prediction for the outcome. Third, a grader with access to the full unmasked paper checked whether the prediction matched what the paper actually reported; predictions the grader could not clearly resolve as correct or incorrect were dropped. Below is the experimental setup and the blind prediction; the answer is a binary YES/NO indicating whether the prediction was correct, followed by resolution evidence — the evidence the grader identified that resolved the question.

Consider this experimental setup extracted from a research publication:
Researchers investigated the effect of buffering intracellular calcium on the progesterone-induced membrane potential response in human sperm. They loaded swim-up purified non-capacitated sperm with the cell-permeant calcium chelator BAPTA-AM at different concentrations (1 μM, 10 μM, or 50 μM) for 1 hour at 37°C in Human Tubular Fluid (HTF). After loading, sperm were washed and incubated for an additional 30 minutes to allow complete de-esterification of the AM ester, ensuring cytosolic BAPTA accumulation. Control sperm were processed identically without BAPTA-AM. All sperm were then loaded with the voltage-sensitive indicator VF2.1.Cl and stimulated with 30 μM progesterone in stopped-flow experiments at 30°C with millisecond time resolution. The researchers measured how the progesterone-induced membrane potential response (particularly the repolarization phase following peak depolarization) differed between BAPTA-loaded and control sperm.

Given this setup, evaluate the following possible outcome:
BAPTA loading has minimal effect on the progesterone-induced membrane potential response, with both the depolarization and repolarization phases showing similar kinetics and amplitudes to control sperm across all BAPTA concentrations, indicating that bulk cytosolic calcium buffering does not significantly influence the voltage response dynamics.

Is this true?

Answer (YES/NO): NO